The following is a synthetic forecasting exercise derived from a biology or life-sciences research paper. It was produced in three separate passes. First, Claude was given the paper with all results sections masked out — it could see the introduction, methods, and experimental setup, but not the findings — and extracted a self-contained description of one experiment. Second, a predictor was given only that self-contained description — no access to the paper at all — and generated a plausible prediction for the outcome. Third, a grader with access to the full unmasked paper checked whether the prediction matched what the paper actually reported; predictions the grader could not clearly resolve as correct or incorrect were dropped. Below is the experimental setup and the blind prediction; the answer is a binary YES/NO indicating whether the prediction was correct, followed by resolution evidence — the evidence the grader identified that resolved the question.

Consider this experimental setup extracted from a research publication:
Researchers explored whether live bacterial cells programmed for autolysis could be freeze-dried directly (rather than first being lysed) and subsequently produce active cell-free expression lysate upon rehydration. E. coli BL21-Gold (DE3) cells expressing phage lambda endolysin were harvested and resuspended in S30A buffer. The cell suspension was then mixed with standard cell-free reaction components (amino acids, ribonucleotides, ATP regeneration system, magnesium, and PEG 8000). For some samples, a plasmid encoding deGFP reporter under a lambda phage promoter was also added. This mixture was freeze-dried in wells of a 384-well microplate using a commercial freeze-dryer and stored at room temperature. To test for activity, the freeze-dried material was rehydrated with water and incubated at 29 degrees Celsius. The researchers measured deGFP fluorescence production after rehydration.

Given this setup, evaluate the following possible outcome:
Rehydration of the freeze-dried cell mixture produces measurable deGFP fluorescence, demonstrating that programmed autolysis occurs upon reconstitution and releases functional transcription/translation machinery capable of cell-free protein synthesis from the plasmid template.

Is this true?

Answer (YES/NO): YES